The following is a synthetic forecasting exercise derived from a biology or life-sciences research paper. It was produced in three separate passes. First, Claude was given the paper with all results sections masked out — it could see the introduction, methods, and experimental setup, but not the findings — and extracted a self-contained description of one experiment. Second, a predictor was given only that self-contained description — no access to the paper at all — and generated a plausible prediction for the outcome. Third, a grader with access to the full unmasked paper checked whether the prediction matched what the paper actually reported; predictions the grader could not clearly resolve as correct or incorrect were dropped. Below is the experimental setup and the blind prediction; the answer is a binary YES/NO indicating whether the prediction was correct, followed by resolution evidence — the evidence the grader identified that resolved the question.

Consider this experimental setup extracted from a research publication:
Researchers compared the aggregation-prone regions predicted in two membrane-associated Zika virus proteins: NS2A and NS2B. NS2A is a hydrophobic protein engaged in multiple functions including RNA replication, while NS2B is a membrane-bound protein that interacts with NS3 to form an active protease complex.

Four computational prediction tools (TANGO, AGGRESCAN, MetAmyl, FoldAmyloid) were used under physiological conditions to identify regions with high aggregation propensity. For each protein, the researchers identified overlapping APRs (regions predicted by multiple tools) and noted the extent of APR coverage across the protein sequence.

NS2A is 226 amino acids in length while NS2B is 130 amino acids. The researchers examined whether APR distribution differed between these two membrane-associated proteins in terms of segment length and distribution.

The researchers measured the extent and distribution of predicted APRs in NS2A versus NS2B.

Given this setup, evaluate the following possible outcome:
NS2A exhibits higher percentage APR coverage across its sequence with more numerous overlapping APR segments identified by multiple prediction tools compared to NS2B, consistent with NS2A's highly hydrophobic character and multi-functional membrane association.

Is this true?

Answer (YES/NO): YES